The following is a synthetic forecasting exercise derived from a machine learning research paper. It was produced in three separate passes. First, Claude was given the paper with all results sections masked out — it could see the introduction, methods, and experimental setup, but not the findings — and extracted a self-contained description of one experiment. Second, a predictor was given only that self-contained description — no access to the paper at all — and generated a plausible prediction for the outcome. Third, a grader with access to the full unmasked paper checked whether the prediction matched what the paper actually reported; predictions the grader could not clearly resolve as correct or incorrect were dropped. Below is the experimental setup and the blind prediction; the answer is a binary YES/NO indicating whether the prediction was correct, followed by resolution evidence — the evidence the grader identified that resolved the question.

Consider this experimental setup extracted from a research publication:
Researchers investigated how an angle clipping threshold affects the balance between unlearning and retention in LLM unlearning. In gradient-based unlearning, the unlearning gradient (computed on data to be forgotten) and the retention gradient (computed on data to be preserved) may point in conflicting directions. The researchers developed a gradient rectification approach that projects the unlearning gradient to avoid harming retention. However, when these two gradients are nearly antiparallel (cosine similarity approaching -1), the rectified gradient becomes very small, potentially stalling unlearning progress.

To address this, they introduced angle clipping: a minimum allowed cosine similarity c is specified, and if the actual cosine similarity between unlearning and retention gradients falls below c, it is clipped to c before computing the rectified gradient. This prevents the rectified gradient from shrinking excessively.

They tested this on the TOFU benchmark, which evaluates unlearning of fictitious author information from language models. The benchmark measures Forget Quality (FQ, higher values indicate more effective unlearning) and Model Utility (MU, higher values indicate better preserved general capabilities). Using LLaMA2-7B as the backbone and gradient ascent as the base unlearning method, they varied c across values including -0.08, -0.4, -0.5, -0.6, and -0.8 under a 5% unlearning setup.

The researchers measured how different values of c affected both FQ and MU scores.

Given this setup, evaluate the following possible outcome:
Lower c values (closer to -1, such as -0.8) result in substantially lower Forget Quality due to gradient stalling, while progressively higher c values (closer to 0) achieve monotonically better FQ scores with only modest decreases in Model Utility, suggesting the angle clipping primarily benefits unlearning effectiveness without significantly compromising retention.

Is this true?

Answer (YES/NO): NO